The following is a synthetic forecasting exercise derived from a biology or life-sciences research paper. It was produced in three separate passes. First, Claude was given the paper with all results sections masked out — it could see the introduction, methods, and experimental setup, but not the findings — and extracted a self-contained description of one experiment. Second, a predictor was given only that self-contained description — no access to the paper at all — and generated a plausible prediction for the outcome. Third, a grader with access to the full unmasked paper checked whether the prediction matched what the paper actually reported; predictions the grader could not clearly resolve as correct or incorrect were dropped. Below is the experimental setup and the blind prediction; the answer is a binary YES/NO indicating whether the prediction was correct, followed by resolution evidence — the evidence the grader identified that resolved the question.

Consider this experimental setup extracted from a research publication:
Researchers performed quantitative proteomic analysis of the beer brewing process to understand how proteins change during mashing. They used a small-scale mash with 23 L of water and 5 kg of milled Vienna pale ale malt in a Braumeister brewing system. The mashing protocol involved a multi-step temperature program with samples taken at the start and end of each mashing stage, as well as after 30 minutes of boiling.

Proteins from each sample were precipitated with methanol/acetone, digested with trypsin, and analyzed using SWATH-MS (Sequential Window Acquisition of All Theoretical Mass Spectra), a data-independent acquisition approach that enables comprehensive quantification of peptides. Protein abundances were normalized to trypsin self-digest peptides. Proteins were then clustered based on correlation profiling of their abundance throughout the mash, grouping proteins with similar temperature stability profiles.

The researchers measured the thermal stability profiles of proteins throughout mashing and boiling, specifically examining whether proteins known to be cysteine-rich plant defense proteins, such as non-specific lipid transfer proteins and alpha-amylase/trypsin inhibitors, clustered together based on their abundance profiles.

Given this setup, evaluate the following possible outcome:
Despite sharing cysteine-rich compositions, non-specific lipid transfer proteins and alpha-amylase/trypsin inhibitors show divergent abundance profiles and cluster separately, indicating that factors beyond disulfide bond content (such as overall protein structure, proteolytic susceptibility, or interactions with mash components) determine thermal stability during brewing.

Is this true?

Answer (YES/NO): YES